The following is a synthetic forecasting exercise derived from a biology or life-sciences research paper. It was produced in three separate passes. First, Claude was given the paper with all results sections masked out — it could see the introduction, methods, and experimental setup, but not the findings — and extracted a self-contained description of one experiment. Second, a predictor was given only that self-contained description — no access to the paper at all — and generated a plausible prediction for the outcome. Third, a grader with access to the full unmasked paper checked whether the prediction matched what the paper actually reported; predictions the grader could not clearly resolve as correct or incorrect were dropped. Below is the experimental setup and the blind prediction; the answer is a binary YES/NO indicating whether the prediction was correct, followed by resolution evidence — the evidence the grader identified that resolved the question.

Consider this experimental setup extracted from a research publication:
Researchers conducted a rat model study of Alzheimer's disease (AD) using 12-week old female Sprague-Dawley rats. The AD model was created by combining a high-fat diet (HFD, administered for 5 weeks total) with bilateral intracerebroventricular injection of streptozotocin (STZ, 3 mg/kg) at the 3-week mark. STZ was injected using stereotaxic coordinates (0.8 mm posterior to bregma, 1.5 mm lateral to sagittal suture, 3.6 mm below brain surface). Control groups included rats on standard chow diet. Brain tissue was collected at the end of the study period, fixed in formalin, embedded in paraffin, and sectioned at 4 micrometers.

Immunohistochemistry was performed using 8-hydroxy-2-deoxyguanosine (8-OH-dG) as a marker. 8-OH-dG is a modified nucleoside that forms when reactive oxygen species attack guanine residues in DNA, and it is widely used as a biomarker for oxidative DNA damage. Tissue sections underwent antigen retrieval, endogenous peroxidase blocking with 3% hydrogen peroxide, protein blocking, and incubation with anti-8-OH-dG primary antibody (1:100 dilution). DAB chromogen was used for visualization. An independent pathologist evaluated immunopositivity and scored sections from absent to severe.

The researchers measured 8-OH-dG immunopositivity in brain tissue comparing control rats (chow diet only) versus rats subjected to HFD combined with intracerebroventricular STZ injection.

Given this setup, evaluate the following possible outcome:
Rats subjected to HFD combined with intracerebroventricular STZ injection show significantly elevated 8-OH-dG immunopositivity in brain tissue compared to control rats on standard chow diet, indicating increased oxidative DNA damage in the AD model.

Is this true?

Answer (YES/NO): YES